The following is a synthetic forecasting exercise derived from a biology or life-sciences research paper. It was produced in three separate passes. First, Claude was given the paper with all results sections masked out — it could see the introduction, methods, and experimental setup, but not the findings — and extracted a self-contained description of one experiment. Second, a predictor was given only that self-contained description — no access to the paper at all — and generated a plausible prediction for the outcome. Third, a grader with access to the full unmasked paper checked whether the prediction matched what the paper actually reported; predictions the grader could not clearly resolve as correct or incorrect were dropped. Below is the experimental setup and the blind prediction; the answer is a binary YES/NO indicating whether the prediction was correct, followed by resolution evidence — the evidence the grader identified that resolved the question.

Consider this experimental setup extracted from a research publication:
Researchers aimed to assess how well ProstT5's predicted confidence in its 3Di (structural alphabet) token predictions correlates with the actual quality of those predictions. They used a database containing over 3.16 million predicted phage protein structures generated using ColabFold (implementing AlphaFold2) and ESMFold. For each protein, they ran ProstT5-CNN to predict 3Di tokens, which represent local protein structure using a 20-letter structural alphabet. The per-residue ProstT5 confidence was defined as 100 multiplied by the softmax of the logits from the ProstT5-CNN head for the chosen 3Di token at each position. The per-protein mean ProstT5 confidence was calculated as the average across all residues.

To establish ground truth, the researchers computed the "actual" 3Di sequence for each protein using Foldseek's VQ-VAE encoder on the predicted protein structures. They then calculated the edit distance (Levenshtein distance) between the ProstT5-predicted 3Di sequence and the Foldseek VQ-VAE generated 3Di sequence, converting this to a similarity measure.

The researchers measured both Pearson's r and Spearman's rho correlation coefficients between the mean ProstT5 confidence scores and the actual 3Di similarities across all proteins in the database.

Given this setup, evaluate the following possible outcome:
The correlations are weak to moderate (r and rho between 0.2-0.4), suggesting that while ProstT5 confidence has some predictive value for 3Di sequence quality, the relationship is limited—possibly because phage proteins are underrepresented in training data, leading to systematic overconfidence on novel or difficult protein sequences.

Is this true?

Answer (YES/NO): NO